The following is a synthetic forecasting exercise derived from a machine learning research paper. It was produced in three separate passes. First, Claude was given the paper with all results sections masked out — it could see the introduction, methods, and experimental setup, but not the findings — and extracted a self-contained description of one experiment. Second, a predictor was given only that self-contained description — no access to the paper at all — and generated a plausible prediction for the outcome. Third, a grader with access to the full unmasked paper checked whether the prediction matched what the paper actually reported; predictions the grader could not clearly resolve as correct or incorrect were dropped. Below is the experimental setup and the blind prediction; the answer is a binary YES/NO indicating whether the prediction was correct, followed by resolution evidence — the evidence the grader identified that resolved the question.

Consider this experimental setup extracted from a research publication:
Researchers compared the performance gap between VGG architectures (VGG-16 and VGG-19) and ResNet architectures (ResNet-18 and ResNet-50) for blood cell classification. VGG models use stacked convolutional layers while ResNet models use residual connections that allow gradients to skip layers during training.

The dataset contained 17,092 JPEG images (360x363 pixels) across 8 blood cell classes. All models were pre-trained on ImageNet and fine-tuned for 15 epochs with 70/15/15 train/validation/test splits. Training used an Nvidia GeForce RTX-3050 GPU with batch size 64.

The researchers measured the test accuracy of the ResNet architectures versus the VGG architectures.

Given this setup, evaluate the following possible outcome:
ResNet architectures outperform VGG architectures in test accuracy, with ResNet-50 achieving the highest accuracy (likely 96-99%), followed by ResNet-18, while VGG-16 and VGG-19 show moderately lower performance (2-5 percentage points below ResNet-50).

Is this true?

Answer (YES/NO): NO